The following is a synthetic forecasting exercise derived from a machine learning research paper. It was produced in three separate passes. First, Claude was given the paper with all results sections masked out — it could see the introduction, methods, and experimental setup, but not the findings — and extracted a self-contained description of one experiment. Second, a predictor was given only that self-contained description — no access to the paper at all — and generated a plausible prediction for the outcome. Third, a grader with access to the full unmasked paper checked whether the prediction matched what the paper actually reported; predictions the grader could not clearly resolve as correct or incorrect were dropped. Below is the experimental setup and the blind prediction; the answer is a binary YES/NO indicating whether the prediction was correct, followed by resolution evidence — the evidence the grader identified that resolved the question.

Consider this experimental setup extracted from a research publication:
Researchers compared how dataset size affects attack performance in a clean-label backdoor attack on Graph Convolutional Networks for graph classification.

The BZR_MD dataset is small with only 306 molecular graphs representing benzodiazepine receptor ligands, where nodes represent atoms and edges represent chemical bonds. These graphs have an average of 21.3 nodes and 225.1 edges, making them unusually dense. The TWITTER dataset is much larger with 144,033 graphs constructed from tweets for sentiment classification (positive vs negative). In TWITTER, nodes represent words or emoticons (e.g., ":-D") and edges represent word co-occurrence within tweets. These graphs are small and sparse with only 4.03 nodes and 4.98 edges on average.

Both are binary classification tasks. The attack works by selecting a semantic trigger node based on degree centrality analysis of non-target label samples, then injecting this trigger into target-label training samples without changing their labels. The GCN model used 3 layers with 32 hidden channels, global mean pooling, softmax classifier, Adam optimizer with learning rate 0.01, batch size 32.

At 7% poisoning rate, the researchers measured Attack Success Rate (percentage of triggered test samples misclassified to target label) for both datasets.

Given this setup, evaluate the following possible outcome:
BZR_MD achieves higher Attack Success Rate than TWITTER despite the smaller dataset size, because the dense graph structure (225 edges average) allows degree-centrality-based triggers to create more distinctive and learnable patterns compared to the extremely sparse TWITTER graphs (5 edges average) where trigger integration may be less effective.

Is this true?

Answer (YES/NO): NO